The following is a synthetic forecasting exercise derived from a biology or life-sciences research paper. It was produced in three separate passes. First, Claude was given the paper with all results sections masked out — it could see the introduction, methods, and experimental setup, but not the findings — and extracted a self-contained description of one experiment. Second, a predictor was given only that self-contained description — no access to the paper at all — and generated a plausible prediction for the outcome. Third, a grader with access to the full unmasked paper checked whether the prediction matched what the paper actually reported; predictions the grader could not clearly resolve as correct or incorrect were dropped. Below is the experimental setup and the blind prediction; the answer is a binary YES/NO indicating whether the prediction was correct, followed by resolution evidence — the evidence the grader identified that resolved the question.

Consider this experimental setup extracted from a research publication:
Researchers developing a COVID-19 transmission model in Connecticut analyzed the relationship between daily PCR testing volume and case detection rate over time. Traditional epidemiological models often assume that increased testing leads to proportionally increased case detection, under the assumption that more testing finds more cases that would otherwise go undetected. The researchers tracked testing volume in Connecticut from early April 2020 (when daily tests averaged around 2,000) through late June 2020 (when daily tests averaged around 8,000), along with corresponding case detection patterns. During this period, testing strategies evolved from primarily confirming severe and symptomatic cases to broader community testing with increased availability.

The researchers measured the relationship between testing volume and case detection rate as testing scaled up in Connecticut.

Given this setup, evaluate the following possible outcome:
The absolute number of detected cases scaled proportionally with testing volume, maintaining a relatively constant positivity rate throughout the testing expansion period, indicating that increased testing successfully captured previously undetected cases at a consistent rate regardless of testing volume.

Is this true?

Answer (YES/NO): NO